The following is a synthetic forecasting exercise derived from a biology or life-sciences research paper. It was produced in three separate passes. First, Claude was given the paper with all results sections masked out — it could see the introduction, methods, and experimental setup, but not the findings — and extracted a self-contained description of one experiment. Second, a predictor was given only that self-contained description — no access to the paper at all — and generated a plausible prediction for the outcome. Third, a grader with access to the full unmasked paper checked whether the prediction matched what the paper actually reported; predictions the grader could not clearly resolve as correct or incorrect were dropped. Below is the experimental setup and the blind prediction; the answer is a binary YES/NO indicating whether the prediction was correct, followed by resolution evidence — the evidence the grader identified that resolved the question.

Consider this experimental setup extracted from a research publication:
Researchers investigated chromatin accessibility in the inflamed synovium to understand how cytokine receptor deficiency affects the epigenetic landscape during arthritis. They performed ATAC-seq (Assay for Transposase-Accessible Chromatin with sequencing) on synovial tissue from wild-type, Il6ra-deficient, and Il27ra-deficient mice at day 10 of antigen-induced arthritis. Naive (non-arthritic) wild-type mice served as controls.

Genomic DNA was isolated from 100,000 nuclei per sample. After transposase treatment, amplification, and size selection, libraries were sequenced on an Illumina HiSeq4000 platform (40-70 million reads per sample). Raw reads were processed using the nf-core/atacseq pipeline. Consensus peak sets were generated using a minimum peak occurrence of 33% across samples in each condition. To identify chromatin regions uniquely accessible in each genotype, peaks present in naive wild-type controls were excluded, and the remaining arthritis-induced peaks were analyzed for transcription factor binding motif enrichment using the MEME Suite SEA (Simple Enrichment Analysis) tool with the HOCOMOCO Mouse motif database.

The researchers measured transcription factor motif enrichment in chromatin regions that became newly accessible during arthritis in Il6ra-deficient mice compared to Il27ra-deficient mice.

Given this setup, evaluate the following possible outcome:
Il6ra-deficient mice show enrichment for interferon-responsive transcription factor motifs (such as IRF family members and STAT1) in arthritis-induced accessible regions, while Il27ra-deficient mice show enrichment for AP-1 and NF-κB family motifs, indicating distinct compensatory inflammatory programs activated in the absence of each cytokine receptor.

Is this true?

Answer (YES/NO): NO